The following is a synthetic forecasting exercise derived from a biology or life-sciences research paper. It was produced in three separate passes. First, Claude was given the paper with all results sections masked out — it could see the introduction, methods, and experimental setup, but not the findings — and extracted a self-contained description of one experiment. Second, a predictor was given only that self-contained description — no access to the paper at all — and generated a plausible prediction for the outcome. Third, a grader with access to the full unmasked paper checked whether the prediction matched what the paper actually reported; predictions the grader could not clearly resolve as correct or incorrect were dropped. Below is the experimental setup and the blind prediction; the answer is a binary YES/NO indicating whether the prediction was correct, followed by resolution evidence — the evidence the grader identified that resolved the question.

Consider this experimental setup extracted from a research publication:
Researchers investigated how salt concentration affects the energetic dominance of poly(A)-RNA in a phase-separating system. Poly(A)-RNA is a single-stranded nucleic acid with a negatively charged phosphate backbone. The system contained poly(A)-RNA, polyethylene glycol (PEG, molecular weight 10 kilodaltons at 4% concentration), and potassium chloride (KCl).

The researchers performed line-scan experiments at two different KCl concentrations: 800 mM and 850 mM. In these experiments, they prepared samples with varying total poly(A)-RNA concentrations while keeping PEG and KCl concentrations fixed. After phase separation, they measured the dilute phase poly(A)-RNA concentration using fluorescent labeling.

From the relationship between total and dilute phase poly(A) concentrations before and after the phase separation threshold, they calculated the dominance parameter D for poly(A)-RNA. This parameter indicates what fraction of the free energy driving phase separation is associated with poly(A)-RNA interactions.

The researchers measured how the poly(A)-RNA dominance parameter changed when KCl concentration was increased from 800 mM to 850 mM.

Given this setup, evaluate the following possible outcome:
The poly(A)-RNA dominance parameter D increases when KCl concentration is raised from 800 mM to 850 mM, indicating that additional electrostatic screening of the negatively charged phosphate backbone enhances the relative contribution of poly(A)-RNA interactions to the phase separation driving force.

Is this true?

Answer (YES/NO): YES